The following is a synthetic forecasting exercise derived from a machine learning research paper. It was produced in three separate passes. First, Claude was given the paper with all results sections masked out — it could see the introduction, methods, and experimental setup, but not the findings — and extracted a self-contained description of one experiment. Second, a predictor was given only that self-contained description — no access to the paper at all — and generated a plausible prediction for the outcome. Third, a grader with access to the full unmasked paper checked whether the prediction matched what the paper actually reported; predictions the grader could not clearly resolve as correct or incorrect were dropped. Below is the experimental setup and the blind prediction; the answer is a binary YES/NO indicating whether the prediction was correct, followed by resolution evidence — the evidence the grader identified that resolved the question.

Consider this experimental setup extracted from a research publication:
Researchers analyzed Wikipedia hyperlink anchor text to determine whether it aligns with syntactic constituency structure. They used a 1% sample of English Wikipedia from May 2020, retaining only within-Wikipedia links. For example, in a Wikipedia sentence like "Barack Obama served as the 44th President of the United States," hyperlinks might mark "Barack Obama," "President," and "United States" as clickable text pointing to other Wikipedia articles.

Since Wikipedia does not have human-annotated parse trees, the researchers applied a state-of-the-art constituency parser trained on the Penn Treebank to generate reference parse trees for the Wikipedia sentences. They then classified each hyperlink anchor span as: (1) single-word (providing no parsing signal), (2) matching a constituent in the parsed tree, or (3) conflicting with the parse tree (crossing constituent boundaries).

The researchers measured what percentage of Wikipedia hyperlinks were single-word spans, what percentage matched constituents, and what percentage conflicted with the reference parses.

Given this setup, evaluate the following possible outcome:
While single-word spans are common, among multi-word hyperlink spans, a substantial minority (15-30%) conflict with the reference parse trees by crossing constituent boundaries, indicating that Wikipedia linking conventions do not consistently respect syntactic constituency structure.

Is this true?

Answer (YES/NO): NO